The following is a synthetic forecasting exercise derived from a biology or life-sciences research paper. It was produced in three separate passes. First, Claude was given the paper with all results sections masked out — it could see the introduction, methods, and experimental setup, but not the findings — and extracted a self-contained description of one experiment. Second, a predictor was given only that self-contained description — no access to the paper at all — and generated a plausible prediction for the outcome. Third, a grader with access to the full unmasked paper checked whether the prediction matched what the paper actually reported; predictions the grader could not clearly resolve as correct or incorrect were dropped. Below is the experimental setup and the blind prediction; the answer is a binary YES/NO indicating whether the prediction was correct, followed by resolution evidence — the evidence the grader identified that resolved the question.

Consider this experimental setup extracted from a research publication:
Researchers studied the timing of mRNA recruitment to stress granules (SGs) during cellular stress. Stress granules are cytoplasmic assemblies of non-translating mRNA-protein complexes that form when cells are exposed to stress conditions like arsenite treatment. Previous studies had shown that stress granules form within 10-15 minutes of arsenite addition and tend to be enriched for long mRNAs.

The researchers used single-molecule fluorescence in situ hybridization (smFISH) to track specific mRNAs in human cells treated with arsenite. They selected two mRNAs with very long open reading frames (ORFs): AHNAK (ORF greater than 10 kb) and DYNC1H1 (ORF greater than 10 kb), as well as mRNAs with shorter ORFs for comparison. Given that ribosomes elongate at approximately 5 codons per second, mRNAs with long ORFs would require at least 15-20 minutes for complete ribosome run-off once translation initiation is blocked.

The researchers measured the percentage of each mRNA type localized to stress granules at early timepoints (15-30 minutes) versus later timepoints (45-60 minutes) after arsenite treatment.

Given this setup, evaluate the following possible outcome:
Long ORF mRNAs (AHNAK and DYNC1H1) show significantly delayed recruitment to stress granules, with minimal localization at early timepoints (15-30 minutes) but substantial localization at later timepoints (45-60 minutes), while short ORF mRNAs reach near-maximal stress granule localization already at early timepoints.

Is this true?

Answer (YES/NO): YES